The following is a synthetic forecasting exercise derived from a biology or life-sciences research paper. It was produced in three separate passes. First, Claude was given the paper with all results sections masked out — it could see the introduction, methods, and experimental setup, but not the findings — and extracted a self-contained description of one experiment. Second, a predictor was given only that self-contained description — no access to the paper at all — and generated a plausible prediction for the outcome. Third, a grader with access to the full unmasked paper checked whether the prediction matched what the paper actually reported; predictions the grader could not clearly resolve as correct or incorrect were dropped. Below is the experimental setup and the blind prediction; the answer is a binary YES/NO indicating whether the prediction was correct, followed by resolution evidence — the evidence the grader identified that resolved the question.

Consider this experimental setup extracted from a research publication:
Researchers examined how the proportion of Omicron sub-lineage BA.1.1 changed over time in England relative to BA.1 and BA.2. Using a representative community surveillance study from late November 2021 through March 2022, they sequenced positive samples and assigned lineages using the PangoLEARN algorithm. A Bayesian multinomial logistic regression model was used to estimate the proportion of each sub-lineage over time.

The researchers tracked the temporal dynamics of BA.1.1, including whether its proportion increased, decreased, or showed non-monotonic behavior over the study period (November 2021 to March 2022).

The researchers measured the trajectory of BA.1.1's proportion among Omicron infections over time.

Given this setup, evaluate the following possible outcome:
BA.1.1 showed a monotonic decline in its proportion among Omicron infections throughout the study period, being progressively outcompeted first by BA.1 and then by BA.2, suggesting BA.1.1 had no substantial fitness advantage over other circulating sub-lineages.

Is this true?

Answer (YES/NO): NO